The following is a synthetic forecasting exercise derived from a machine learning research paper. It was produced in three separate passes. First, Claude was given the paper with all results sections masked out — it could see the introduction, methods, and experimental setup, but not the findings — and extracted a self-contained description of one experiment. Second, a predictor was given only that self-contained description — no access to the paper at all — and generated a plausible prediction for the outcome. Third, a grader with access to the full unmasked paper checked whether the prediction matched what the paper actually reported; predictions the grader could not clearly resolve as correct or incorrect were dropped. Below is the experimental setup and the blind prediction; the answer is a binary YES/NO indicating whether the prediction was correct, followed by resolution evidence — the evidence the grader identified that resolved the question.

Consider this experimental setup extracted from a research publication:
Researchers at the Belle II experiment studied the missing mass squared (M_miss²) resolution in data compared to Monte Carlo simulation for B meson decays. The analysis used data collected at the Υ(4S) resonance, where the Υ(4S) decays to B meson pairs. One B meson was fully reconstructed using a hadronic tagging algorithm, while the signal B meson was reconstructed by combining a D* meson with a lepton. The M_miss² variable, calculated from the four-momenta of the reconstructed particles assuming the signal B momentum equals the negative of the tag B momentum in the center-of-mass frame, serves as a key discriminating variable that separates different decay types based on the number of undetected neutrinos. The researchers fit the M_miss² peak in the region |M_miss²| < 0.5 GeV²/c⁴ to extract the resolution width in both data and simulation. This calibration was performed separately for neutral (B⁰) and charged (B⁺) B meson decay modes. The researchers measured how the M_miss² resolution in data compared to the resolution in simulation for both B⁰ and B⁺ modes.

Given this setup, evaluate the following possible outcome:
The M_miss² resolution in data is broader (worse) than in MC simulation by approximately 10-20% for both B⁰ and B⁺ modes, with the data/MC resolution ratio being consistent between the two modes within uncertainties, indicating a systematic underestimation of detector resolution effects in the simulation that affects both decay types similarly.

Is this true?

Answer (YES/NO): YES